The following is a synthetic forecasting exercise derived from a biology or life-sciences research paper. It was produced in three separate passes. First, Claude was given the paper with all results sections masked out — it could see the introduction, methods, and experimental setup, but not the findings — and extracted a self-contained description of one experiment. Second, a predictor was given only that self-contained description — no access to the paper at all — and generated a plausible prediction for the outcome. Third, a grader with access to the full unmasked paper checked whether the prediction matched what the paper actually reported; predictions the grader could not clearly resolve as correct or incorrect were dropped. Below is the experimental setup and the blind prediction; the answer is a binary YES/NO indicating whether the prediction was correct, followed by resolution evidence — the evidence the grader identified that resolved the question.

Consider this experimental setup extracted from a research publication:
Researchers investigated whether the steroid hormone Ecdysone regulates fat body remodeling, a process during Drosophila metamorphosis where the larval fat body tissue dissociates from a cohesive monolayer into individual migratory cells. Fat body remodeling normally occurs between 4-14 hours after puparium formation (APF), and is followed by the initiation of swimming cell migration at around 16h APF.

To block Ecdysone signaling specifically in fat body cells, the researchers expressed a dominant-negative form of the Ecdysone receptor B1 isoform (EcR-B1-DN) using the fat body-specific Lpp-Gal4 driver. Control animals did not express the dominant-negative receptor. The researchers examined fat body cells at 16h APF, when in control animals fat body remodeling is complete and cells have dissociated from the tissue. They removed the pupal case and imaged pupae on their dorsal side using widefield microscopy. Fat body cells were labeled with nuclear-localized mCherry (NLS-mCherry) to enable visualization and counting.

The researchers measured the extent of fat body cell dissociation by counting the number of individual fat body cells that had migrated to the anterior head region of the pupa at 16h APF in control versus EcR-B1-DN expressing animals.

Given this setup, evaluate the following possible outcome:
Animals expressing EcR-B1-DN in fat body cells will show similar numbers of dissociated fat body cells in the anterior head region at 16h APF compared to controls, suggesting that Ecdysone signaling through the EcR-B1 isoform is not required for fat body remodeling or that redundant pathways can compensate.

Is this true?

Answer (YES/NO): NO